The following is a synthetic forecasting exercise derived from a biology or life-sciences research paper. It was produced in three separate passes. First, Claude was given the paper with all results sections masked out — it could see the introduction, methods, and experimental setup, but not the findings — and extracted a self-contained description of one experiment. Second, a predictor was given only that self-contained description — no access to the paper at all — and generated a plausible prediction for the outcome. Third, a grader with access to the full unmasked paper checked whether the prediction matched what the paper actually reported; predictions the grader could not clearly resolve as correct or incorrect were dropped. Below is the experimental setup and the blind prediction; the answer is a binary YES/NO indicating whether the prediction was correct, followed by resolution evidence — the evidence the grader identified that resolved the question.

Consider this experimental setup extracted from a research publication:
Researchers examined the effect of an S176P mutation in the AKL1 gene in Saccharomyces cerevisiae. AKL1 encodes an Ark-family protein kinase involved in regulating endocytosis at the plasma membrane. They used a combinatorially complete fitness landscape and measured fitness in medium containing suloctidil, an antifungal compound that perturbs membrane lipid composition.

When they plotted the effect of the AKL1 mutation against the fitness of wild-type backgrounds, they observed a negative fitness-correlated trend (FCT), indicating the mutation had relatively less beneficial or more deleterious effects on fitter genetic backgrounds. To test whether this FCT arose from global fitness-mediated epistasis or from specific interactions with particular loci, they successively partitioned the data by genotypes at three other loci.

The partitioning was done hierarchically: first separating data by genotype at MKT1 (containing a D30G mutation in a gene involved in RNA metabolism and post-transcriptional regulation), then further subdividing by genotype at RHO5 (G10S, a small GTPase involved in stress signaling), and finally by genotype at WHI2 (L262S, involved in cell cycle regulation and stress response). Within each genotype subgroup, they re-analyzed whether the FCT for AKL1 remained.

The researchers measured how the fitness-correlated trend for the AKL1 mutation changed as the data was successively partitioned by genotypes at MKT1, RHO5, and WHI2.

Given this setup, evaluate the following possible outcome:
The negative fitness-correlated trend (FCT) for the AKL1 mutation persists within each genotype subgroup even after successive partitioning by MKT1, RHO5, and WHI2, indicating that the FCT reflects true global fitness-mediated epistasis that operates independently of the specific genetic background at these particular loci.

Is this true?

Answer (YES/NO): NO